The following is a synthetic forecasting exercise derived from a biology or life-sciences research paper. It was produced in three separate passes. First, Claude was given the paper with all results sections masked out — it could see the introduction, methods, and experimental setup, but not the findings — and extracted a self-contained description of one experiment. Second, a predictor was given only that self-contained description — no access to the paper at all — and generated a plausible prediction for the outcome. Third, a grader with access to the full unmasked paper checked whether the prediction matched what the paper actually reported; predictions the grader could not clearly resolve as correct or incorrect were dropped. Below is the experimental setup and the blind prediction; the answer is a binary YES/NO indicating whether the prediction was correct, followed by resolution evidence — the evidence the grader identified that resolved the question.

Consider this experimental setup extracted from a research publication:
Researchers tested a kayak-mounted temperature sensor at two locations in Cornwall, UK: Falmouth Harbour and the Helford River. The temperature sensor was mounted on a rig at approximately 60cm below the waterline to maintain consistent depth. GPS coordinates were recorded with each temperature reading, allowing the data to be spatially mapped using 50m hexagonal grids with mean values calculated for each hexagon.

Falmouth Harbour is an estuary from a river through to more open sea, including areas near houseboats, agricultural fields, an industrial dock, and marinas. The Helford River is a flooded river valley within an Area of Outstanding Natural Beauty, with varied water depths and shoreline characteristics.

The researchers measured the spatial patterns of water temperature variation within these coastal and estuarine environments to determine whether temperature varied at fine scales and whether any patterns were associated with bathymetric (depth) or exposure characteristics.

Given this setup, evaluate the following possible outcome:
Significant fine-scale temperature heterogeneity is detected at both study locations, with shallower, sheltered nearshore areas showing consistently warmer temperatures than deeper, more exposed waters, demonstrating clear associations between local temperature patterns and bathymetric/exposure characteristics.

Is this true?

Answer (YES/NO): YES